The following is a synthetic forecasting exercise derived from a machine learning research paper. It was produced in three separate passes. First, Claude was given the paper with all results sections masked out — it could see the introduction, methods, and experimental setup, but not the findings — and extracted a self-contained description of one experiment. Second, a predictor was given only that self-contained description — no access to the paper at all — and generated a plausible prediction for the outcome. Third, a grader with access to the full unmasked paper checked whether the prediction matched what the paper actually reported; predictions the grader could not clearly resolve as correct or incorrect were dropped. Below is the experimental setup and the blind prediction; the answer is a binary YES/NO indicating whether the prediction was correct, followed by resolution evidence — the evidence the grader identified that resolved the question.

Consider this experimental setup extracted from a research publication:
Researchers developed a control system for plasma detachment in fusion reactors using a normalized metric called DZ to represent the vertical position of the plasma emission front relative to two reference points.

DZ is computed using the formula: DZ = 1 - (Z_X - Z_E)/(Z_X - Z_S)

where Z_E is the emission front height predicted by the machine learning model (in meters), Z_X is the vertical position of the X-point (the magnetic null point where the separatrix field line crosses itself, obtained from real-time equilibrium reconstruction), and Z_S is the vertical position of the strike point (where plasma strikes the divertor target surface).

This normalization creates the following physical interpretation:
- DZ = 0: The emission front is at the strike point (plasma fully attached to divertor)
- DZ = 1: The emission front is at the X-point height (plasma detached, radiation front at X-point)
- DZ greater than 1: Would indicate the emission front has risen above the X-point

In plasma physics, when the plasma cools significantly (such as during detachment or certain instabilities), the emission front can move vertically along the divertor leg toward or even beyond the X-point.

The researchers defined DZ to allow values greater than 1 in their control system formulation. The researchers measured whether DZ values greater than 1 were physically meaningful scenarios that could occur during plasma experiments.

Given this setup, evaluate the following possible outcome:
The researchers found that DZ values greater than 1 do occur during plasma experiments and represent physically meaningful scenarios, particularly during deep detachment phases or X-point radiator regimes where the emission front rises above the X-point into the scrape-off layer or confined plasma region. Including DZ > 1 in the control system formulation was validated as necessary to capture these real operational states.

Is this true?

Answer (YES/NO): NO